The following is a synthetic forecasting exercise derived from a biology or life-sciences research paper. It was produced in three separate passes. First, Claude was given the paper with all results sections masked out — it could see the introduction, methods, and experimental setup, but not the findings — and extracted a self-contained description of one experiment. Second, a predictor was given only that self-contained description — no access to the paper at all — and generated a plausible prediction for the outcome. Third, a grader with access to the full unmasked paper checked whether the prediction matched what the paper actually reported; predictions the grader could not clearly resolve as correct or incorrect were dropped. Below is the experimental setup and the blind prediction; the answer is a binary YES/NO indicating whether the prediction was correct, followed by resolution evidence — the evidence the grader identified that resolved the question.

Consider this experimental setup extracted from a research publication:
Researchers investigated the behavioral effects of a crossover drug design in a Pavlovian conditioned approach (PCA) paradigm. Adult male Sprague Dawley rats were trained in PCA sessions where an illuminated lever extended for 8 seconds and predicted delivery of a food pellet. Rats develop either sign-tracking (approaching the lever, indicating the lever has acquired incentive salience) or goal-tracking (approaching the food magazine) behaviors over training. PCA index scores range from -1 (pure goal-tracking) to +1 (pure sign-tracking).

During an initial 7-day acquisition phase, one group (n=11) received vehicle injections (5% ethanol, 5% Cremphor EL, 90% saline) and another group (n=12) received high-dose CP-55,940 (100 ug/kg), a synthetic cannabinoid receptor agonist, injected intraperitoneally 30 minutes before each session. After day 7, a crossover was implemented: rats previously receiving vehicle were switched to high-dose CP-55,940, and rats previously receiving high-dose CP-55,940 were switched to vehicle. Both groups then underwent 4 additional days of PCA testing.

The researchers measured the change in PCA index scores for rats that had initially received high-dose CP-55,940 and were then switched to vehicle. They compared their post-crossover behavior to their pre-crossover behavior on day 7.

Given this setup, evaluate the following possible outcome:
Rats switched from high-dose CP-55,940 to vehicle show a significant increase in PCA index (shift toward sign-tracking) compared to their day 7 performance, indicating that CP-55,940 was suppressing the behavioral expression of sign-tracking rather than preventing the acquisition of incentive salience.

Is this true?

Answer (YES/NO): NO